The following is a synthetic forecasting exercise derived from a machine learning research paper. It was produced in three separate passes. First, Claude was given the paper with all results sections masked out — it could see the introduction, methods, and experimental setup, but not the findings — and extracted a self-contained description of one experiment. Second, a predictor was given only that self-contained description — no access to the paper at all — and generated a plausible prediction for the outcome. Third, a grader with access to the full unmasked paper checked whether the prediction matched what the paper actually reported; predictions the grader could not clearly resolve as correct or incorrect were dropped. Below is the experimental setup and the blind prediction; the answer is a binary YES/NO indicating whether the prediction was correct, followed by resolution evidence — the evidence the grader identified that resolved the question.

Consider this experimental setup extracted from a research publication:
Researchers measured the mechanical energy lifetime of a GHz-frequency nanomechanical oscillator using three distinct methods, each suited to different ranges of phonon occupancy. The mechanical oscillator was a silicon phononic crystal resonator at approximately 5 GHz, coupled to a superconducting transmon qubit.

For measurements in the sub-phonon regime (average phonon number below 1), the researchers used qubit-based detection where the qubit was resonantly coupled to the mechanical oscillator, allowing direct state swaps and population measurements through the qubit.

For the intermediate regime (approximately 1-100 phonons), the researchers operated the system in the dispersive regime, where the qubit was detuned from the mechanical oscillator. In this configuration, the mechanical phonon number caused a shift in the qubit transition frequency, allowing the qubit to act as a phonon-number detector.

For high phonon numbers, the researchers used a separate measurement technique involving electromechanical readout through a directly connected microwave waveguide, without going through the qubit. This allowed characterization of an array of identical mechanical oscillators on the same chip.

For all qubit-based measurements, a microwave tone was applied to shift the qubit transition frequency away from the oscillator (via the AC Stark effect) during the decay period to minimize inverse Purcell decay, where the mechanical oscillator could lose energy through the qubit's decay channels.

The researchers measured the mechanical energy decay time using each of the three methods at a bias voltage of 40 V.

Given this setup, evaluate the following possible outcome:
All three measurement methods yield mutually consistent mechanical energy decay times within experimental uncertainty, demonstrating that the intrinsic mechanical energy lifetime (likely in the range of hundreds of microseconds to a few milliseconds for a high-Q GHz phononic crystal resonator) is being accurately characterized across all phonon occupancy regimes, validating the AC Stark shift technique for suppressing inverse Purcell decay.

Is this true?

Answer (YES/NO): NO